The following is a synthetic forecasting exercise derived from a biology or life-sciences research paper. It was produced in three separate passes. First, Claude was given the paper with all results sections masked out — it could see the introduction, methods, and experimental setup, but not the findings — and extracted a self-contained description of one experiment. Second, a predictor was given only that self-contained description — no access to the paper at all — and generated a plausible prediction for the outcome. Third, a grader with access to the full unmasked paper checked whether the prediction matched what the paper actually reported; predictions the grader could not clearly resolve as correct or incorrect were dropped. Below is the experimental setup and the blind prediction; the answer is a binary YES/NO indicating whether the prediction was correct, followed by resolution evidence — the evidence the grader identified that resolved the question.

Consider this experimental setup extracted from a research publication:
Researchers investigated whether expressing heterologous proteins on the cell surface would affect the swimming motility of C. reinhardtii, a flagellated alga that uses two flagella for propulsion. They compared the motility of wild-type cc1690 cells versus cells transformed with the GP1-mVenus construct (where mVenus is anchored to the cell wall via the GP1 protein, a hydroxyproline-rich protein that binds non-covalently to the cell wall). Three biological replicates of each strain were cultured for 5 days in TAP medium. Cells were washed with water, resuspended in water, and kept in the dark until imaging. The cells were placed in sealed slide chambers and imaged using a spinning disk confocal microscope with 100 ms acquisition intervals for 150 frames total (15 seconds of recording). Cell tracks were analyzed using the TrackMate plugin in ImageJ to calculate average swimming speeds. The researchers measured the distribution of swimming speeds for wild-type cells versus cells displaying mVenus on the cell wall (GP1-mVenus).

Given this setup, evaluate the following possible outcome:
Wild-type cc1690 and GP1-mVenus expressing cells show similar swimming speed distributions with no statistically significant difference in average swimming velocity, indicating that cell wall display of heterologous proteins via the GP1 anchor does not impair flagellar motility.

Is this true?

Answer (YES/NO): YES